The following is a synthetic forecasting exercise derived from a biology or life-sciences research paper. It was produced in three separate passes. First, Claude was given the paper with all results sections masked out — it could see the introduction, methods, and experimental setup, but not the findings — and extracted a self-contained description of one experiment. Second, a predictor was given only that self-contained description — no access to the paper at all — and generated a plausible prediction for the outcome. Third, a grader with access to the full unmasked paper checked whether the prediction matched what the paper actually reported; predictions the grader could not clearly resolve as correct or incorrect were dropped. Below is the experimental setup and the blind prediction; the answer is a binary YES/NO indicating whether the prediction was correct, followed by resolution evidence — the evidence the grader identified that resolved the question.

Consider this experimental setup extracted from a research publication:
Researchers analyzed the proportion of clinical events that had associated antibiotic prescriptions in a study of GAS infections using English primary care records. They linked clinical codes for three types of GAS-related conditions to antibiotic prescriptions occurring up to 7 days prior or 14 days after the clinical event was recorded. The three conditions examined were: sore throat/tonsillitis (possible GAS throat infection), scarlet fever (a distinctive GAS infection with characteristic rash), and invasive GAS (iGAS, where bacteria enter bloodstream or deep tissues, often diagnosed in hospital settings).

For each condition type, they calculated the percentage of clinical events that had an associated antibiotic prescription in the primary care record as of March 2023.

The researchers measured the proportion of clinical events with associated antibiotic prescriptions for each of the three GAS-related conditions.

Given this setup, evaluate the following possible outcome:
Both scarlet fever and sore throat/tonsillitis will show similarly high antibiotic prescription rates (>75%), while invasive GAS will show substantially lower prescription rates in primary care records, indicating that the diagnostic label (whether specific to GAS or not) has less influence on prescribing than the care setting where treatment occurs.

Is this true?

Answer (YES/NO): NO